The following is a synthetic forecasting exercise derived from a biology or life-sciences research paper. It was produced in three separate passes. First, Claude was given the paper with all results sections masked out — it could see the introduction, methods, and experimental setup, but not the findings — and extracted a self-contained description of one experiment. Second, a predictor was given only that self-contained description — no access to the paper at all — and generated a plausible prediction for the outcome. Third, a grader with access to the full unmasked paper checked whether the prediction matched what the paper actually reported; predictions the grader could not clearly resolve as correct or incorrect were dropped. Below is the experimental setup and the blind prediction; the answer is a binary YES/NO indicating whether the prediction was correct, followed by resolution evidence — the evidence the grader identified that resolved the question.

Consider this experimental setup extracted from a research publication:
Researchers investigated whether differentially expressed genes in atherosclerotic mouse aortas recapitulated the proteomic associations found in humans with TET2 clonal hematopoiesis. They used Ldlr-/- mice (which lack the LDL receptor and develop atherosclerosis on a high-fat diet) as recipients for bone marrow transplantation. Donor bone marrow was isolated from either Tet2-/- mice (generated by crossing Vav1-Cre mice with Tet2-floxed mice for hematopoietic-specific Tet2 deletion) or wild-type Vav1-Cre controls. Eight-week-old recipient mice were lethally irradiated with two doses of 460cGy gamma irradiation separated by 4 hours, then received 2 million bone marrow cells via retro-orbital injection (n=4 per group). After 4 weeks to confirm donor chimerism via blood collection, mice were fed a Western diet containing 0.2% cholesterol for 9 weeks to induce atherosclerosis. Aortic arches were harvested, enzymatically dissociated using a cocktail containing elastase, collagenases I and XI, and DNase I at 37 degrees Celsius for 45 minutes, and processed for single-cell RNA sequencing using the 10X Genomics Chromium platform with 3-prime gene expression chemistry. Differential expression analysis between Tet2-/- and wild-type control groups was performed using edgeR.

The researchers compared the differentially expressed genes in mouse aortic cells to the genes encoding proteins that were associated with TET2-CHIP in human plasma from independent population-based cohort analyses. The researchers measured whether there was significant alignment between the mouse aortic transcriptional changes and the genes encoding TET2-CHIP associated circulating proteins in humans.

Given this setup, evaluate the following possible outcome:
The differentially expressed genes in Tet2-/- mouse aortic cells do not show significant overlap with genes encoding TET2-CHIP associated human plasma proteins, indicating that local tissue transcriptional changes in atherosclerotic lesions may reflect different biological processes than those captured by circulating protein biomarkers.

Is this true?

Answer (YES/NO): NO